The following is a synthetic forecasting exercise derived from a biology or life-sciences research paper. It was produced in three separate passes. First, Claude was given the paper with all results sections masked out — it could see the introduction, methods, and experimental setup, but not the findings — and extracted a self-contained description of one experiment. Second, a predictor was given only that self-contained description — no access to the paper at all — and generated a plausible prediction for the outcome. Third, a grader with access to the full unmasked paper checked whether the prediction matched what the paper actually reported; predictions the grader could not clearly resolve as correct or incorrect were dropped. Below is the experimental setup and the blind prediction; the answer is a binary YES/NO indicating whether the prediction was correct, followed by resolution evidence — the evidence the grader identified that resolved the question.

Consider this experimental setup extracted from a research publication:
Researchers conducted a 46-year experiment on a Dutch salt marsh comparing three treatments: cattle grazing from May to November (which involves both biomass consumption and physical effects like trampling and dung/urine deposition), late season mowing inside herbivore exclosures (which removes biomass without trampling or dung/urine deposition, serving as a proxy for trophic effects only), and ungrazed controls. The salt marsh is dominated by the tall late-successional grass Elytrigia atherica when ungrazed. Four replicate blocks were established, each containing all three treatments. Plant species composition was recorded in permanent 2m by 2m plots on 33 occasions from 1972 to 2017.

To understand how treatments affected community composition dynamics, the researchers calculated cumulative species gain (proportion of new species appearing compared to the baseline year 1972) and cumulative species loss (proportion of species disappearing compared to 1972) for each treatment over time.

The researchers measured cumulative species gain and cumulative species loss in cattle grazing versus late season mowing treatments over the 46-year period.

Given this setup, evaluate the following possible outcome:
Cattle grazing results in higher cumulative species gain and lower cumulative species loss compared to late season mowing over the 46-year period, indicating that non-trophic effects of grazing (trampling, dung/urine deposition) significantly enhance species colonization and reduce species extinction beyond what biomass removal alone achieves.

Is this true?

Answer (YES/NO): YES